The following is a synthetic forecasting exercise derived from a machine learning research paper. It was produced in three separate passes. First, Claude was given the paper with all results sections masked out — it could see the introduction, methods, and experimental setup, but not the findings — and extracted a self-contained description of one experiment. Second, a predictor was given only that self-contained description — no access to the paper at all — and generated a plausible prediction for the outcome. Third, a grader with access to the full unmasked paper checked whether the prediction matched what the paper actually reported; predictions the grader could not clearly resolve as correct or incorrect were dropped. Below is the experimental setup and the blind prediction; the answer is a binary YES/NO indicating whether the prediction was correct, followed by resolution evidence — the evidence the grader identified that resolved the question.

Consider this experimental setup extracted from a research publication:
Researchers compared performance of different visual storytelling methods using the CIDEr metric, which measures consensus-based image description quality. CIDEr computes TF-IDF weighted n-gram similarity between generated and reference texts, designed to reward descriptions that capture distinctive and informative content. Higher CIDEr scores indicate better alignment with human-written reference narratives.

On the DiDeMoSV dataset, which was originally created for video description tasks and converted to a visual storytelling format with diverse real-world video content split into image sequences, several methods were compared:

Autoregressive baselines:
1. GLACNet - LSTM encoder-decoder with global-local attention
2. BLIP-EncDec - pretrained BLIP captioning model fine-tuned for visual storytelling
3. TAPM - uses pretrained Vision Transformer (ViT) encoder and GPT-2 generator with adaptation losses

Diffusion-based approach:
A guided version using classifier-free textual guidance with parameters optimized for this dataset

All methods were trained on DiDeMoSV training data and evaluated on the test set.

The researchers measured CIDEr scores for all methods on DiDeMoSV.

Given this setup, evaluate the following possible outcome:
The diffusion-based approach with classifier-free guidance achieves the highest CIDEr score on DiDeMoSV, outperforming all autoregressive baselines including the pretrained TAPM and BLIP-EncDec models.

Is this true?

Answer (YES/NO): NO